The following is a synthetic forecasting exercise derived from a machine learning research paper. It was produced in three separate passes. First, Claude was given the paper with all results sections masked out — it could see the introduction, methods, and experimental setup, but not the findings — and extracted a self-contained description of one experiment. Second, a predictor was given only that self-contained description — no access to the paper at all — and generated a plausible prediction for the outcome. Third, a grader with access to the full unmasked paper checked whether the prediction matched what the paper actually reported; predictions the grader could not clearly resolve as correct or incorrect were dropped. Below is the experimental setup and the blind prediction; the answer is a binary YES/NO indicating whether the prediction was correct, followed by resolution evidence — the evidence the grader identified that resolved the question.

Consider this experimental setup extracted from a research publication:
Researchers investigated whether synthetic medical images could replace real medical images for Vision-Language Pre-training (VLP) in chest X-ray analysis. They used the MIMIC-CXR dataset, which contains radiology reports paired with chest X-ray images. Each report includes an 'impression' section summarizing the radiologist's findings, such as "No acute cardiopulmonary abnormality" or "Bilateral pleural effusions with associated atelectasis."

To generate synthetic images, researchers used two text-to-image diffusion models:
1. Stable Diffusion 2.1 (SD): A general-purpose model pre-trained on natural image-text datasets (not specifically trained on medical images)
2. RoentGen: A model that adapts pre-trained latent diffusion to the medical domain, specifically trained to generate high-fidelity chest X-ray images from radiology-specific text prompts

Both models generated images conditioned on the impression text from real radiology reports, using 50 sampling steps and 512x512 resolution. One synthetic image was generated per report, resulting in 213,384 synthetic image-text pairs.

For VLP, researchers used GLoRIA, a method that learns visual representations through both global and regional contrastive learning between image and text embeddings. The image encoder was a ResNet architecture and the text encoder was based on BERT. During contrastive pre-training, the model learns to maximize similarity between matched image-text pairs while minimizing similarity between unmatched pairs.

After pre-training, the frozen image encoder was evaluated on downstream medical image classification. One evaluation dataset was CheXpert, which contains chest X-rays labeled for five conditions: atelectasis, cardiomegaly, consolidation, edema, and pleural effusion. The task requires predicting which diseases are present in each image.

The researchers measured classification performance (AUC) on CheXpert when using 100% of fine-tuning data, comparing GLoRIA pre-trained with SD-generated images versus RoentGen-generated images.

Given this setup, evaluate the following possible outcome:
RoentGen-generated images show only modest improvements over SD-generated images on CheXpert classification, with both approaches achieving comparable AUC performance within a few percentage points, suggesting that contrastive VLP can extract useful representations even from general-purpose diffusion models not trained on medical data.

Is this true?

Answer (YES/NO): NO